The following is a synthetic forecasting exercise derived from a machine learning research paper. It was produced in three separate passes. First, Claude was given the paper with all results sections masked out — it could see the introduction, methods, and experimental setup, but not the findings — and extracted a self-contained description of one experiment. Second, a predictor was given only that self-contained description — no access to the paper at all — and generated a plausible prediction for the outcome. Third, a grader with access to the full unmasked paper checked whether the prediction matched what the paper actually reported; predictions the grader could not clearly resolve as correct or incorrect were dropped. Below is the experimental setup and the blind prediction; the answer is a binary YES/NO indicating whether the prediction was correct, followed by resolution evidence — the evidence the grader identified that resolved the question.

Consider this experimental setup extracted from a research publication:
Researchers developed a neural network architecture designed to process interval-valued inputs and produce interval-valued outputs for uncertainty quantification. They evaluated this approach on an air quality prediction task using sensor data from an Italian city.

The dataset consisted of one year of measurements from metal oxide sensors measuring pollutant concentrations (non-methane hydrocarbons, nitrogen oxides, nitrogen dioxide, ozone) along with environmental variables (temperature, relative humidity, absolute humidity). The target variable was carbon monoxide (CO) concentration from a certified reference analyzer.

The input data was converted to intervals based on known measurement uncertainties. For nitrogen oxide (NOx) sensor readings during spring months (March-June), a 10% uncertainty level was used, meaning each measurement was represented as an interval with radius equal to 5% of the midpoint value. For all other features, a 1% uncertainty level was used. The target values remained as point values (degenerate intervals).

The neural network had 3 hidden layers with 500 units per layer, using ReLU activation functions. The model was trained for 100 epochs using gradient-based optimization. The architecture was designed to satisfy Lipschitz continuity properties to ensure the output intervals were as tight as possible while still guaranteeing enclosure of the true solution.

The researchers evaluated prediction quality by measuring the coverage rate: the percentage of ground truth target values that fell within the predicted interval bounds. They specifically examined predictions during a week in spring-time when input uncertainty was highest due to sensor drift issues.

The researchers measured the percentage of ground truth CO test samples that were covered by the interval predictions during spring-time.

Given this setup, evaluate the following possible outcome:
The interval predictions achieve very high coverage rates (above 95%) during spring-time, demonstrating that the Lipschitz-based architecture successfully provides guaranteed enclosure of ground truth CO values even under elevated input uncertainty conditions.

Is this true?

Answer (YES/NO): NO